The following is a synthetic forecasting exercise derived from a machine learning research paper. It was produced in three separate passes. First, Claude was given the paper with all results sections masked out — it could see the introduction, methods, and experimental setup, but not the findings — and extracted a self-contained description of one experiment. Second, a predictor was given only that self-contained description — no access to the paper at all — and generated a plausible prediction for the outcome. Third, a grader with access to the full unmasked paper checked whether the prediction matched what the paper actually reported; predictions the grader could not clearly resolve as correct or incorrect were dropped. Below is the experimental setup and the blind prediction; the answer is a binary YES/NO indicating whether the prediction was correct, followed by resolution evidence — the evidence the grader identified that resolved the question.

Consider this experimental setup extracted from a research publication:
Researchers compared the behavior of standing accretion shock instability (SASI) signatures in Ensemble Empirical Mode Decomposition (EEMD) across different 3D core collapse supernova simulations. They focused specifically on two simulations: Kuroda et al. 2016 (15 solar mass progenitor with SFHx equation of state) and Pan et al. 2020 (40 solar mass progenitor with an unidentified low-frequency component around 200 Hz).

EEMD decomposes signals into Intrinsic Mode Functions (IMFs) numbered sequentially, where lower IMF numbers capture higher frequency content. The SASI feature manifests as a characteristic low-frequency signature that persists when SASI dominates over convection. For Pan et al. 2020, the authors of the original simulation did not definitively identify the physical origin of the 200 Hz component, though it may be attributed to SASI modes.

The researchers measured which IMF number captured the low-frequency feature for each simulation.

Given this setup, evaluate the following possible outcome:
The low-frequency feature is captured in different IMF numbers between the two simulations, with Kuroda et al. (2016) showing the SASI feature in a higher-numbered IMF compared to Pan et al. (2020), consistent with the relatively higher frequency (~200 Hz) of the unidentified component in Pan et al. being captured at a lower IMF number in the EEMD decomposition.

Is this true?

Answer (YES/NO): YES